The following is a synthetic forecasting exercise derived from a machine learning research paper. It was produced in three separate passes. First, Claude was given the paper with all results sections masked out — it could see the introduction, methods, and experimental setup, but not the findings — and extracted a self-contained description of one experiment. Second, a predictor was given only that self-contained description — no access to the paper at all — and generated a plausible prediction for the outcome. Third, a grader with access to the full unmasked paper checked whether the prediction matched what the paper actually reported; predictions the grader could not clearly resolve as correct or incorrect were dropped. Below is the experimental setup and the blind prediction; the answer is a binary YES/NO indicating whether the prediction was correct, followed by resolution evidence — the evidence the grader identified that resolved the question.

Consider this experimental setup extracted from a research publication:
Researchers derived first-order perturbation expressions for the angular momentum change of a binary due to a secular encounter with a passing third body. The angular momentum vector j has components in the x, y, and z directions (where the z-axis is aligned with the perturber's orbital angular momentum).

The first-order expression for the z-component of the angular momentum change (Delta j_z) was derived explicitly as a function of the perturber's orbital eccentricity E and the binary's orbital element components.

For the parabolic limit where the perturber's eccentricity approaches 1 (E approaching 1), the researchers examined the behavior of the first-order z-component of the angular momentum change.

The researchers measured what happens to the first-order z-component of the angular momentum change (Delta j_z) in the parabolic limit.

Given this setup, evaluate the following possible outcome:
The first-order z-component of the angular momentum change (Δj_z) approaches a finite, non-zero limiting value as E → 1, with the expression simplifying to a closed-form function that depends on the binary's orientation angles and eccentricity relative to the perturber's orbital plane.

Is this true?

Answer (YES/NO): NO